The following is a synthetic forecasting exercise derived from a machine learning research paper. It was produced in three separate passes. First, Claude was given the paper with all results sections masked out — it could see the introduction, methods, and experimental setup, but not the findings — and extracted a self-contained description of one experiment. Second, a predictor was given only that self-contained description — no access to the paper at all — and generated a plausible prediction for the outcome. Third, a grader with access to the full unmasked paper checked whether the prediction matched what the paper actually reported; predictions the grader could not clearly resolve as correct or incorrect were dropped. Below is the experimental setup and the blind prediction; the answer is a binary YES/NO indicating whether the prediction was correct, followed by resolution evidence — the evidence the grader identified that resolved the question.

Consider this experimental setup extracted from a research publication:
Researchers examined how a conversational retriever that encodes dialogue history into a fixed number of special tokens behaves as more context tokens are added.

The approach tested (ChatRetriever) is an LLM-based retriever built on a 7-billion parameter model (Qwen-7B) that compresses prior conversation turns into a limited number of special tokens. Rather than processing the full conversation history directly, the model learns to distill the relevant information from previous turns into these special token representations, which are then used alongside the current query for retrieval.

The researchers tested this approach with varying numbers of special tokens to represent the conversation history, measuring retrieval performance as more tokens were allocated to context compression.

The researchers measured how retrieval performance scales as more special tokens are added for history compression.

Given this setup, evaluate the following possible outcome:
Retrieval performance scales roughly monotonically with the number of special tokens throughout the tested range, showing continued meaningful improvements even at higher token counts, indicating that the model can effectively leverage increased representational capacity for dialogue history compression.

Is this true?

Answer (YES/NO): NO